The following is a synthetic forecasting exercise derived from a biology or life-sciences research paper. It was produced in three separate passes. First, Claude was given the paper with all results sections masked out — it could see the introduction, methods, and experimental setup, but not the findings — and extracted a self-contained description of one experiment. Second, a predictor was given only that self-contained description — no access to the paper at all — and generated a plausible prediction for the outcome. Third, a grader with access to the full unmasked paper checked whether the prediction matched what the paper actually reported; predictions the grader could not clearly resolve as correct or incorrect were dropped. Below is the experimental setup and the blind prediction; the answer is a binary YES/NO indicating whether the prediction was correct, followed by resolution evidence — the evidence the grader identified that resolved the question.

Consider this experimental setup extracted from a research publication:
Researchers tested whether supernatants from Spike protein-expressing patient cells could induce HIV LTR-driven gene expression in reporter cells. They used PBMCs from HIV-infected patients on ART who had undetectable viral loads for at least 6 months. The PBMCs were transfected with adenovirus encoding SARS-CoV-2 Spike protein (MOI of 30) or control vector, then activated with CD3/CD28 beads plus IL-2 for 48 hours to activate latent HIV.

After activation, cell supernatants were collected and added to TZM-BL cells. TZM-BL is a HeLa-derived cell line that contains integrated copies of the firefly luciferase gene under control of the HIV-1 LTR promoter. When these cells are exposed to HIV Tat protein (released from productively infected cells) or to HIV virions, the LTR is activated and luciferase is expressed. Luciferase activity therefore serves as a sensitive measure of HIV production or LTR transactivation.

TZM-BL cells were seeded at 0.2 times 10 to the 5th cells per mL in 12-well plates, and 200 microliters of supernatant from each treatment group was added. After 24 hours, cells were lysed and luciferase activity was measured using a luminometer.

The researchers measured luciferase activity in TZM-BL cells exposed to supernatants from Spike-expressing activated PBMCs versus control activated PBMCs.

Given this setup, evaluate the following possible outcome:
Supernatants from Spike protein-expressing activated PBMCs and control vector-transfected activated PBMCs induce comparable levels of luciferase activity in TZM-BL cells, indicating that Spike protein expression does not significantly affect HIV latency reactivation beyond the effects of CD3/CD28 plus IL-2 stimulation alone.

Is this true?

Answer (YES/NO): NO